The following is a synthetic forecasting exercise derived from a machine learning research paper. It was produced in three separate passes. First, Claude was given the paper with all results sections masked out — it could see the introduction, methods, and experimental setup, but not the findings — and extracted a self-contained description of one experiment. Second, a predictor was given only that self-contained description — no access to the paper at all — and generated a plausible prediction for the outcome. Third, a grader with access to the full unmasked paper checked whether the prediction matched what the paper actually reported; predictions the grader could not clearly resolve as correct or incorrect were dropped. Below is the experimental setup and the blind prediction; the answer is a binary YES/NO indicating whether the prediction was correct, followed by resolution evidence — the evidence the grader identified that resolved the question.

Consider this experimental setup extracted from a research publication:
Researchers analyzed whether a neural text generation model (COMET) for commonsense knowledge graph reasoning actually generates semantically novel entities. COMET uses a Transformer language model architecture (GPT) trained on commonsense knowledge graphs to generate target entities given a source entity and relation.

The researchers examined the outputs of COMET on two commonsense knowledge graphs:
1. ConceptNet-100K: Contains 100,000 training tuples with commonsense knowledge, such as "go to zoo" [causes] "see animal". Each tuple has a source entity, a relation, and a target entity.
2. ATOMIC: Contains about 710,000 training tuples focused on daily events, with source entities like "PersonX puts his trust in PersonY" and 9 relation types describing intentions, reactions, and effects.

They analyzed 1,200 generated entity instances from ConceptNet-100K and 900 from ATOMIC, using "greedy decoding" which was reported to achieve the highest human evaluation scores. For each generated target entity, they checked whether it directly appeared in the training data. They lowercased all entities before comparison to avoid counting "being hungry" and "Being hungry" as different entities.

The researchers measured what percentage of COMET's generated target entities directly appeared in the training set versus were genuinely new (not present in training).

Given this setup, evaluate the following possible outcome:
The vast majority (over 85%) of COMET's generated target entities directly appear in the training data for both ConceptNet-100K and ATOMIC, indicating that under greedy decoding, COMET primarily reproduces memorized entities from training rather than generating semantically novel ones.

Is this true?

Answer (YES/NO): YES